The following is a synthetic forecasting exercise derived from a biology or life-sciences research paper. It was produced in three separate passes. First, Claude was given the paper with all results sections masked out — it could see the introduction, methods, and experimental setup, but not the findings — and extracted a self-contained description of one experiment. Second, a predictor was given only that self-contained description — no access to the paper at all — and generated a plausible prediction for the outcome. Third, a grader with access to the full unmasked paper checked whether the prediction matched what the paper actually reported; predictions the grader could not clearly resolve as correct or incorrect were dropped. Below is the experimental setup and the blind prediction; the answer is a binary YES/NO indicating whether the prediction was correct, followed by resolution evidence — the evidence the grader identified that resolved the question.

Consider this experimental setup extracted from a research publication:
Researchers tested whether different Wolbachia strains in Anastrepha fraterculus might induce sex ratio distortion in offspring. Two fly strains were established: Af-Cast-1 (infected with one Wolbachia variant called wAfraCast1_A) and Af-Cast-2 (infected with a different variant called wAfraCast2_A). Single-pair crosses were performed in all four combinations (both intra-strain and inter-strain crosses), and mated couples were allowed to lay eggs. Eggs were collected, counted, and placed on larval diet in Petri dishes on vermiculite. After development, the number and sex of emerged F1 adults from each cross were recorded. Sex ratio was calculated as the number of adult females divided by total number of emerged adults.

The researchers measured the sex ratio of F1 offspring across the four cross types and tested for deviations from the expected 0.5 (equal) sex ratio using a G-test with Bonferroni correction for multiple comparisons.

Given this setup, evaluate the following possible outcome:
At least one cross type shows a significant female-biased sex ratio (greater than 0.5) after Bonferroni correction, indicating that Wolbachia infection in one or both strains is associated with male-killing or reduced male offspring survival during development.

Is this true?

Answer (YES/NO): YES